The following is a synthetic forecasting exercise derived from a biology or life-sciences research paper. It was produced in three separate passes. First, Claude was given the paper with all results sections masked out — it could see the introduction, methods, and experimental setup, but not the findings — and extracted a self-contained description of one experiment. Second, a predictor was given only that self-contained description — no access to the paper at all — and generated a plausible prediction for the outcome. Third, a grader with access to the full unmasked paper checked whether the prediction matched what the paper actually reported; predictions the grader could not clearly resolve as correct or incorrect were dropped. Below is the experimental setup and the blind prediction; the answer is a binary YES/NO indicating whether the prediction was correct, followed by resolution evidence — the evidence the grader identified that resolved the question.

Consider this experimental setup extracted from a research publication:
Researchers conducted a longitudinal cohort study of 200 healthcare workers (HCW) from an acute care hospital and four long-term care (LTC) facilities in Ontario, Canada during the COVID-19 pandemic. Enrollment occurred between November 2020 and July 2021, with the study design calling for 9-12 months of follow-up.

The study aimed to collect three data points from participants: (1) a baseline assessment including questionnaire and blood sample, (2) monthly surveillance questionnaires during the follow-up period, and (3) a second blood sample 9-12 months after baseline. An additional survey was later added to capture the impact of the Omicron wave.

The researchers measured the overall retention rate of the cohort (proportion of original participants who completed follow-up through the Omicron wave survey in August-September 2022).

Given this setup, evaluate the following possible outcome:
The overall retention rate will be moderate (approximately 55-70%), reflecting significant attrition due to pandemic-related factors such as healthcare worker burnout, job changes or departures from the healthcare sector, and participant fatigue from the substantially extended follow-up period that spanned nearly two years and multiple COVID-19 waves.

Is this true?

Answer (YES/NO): NO